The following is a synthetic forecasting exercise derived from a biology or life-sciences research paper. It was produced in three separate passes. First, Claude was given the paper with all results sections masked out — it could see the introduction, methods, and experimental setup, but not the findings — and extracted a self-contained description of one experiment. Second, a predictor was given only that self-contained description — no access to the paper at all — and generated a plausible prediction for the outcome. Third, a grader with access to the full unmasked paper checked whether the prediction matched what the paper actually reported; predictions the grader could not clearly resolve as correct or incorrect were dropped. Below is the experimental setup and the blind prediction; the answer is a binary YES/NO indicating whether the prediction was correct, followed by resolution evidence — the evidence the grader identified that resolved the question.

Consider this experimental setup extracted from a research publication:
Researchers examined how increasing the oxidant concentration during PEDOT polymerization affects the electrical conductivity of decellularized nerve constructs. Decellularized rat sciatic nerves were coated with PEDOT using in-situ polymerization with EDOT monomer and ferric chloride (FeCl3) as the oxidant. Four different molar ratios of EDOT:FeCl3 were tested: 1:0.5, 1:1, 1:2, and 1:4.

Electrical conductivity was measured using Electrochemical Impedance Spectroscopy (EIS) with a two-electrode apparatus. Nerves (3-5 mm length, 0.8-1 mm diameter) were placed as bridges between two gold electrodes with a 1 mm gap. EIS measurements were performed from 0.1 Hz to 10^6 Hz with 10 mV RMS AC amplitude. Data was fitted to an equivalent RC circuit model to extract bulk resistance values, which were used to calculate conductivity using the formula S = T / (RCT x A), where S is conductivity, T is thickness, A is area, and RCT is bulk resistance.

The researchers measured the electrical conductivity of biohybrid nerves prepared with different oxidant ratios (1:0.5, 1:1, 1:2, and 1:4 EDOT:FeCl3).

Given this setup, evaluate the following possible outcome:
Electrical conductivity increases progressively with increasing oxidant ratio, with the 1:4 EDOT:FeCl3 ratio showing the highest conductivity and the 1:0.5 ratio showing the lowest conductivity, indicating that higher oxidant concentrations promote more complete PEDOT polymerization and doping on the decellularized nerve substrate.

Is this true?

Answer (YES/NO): NO